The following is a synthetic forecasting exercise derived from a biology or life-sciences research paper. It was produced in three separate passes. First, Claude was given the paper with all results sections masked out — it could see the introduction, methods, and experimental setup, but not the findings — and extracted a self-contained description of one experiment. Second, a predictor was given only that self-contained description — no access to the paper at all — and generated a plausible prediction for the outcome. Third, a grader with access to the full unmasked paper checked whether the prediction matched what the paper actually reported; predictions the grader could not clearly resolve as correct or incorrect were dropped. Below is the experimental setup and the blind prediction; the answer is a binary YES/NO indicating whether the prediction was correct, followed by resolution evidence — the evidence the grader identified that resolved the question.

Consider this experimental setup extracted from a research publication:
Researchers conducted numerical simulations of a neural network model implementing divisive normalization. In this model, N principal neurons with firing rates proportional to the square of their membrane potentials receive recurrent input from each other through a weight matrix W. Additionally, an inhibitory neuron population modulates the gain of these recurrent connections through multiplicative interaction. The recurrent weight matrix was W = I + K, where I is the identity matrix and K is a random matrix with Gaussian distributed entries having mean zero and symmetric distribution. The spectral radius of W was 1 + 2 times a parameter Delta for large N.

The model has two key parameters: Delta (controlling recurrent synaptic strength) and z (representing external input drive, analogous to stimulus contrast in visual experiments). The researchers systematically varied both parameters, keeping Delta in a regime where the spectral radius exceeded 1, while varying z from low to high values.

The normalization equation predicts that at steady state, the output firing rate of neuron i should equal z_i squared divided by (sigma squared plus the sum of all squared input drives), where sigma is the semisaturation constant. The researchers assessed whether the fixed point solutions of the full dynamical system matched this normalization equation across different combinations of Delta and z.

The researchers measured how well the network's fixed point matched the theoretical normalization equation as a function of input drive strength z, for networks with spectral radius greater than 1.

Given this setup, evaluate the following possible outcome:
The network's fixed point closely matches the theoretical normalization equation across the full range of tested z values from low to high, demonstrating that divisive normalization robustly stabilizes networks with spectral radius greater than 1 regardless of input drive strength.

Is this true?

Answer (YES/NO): NO